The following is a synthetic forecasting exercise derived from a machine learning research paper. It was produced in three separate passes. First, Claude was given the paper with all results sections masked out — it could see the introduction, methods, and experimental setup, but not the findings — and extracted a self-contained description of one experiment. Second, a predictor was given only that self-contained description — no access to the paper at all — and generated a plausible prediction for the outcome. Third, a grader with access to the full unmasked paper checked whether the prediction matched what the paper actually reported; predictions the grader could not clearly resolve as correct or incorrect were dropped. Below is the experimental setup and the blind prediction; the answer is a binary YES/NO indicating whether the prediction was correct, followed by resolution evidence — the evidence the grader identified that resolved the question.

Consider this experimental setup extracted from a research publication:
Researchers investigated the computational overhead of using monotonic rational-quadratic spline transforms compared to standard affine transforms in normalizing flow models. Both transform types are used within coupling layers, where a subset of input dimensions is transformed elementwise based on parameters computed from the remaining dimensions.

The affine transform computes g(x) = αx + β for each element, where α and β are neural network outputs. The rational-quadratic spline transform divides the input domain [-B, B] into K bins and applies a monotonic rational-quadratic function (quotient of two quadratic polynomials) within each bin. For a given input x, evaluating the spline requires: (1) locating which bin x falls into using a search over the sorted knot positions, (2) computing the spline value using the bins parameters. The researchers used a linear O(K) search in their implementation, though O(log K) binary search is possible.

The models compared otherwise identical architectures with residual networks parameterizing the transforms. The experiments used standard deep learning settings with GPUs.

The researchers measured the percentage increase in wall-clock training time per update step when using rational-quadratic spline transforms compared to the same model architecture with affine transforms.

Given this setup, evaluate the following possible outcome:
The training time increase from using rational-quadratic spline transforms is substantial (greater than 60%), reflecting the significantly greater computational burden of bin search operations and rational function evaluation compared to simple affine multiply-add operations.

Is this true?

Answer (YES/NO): NO